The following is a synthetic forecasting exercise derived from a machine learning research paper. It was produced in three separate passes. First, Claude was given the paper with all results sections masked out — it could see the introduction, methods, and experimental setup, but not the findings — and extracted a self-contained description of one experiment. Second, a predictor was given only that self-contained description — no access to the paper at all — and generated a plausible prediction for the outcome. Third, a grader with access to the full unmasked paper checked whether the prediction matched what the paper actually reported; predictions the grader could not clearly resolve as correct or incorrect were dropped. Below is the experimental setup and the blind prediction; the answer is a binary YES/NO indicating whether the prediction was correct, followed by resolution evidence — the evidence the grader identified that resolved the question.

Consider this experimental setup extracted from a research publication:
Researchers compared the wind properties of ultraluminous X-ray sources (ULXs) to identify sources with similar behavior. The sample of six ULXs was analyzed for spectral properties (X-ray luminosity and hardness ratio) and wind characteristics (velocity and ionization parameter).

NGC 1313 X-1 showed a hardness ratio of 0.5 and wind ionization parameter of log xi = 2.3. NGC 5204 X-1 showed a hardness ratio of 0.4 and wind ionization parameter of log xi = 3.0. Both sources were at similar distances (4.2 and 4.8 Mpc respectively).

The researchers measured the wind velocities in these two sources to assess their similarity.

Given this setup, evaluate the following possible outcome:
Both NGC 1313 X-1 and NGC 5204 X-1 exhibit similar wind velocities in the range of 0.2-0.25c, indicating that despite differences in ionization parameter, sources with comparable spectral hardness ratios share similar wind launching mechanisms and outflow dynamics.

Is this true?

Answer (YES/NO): NO